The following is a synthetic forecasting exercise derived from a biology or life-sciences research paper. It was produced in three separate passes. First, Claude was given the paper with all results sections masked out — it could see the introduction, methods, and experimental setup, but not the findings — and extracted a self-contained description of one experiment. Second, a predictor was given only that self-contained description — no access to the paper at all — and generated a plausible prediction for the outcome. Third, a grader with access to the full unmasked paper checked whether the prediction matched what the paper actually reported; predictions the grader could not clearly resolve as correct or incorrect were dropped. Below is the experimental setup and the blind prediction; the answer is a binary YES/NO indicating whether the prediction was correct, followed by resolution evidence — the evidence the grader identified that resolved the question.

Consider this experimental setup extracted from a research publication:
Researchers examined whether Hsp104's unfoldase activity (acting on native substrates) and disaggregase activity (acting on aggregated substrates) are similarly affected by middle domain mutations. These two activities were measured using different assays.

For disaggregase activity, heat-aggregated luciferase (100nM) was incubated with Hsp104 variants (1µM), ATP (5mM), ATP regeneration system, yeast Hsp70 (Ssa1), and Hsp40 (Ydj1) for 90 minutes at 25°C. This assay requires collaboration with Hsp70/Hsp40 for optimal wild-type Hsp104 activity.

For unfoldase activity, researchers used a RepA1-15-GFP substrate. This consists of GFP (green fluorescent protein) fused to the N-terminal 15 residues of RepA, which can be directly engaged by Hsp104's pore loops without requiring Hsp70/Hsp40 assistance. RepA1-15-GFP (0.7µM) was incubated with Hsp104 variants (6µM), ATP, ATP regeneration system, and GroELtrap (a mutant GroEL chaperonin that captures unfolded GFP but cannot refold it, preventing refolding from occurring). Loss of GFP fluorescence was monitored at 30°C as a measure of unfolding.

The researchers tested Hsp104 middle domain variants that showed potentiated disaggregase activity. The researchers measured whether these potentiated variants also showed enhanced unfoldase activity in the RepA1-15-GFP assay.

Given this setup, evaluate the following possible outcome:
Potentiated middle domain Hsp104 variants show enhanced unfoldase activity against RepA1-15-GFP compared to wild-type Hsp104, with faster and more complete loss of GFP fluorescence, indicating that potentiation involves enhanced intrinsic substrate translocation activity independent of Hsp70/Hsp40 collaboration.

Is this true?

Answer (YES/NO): YES